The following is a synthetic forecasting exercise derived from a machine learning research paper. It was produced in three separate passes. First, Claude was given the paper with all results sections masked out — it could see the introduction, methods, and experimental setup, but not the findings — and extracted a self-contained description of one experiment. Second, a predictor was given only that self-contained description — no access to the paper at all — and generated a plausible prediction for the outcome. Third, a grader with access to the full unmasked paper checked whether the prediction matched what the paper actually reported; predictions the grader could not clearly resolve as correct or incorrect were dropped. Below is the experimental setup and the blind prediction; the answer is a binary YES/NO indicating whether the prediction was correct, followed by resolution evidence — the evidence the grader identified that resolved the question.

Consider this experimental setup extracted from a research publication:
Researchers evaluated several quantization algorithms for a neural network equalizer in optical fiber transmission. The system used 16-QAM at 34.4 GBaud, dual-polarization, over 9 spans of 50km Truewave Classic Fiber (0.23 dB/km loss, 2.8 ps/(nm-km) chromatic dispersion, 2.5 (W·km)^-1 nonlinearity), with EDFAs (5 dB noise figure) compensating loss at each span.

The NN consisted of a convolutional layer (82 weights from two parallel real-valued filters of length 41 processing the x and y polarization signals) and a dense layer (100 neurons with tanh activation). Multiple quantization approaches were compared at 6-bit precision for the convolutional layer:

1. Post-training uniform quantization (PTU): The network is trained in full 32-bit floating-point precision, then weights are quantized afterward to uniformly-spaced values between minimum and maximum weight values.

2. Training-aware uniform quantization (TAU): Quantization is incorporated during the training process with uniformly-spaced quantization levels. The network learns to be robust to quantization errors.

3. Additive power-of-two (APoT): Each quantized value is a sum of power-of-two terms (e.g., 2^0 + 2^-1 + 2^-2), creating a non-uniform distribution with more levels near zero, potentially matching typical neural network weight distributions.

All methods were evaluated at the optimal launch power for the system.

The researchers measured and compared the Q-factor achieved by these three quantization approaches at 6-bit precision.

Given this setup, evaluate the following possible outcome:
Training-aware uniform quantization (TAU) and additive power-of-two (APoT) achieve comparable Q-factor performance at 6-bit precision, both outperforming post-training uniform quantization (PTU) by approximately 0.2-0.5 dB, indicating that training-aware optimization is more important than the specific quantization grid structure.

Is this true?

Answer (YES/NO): NO